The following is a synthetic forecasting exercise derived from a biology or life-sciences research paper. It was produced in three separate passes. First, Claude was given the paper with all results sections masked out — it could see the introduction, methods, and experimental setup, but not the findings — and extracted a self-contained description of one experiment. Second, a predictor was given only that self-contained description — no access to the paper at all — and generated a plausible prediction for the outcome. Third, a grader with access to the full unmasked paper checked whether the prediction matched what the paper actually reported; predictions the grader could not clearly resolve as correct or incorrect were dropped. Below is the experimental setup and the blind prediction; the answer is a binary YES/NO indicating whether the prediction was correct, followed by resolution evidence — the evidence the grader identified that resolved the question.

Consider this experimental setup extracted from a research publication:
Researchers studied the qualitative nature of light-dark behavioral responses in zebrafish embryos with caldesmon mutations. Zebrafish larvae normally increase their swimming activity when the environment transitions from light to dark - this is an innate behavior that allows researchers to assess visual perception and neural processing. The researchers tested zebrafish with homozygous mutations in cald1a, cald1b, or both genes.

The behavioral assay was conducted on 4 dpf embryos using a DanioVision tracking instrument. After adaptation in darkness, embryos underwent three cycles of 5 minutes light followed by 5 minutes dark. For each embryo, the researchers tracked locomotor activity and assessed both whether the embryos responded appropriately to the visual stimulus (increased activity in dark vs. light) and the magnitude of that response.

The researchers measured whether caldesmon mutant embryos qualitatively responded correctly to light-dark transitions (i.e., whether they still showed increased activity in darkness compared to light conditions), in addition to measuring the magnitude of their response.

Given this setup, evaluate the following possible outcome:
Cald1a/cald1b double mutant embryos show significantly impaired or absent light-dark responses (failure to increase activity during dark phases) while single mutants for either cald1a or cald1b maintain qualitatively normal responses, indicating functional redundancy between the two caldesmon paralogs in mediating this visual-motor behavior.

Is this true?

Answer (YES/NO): NO